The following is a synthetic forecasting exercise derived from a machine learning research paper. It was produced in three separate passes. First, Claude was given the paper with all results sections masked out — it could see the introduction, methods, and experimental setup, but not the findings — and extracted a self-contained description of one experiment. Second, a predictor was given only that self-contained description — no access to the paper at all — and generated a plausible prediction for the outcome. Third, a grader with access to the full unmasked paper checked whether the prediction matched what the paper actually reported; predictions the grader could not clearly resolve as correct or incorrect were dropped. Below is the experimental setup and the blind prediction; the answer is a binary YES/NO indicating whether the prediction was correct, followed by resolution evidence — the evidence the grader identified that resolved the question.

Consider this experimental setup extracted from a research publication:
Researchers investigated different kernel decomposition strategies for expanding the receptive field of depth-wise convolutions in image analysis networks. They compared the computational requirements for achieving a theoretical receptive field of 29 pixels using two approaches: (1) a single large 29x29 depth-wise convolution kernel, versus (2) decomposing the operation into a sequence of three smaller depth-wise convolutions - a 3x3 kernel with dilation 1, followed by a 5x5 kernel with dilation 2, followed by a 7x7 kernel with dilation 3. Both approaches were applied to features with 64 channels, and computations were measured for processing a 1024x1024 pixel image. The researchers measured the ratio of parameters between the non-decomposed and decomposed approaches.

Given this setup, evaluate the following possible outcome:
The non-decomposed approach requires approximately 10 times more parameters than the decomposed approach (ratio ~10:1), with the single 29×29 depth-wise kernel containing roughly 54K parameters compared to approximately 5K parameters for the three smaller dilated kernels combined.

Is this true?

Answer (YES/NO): NO